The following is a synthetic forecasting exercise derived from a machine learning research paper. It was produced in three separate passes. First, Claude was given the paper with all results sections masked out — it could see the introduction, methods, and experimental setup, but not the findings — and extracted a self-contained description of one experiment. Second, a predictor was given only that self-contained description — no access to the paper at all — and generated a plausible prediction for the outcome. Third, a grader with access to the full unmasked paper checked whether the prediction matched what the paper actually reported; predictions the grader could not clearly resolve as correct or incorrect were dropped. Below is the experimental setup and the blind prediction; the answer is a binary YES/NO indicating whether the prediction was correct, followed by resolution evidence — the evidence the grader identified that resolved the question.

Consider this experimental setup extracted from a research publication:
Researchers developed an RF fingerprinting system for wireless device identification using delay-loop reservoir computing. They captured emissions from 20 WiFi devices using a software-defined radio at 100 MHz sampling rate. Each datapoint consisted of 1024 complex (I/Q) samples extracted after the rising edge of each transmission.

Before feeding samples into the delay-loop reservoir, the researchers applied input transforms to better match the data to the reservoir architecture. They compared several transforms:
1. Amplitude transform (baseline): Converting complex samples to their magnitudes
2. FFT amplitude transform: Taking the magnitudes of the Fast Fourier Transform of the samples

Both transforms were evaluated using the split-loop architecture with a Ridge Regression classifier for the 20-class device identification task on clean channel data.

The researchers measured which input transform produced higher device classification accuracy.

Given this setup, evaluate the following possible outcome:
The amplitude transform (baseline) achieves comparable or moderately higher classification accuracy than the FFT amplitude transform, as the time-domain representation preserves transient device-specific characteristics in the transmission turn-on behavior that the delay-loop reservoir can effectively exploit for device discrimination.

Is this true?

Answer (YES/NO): NO